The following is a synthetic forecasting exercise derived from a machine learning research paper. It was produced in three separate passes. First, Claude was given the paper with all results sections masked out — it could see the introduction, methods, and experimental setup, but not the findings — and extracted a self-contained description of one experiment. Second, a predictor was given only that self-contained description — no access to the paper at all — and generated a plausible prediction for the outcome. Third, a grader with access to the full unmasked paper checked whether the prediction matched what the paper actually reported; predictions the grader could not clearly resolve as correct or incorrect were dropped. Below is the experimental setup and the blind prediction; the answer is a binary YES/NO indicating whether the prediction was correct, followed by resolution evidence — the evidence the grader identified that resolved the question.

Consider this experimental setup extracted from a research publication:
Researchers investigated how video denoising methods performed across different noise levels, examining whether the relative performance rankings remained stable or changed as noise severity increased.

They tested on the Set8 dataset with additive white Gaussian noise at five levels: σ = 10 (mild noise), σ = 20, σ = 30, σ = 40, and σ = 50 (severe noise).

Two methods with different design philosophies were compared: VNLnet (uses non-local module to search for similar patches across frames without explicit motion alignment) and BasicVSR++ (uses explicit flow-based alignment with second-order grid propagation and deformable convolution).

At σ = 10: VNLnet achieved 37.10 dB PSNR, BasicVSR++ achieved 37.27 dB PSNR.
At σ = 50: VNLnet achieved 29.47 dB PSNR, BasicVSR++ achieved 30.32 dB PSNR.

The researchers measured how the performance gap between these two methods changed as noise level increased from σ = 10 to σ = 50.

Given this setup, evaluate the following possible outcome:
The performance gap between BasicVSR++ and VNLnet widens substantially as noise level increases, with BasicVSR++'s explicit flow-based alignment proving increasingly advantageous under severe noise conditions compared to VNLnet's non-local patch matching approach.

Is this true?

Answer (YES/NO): YES